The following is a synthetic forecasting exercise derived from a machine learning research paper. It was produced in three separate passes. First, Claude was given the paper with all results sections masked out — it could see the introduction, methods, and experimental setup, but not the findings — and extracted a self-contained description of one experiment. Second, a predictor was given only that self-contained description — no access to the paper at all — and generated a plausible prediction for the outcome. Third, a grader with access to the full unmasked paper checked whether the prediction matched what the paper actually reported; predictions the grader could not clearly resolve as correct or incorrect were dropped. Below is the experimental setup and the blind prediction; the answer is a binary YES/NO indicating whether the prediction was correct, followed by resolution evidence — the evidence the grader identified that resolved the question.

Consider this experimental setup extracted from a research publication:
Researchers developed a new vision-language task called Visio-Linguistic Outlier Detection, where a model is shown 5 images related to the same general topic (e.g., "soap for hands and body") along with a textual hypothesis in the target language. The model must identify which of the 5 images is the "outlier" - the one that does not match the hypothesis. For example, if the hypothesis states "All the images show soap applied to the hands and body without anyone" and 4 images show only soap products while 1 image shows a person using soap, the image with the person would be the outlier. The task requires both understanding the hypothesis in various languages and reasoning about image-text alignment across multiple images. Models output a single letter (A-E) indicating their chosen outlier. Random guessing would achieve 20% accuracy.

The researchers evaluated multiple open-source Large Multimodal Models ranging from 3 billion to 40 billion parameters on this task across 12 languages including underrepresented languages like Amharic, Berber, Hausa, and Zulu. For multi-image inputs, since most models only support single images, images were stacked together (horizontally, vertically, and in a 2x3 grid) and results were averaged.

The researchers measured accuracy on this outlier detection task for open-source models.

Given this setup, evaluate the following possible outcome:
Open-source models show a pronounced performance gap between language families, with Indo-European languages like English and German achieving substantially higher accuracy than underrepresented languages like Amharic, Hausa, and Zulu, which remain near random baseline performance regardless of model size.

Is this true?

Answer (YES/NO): NO